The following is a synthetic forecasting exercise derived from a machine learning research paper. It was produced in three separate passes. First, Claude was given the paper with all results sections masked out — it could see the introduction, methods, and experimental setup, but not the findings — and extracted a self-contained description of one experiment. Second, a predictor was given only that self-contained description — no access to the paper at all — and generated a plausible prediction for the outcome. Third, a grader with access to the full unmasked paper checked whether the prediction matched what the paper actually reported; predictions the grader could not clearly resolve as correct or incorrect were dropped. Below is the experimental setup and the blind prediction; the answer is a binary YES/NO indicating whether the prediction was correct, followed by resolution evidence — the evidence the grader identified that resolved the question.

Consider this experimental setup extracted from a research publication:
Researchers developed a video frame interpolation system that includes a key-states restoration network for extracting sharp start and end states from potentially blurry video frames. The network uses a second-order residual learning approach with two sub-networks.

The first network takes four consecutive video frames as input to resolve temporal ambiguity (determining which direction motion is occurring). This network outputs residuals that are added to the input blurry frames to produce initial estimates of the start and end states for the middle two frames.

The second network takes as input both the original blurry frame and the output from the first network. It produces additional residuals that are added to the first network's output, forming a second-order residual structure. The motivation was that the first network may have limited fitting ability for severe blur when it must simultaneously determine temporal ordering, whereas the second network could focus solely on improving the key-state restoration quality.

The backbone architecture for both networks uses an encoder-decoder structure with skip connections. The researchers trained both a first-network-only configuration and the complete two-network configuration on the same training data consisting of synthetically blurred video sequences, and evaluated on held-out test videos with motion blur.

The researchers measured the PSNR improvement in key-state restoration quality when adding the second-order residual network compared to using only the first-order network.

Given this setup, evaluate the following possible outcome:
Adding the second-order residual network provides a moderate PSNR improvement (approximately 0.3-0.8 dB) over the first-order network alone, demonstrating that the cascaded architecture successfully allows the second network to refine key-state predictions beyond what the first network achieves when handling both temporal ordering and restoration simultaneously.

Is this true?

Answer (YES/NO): NO